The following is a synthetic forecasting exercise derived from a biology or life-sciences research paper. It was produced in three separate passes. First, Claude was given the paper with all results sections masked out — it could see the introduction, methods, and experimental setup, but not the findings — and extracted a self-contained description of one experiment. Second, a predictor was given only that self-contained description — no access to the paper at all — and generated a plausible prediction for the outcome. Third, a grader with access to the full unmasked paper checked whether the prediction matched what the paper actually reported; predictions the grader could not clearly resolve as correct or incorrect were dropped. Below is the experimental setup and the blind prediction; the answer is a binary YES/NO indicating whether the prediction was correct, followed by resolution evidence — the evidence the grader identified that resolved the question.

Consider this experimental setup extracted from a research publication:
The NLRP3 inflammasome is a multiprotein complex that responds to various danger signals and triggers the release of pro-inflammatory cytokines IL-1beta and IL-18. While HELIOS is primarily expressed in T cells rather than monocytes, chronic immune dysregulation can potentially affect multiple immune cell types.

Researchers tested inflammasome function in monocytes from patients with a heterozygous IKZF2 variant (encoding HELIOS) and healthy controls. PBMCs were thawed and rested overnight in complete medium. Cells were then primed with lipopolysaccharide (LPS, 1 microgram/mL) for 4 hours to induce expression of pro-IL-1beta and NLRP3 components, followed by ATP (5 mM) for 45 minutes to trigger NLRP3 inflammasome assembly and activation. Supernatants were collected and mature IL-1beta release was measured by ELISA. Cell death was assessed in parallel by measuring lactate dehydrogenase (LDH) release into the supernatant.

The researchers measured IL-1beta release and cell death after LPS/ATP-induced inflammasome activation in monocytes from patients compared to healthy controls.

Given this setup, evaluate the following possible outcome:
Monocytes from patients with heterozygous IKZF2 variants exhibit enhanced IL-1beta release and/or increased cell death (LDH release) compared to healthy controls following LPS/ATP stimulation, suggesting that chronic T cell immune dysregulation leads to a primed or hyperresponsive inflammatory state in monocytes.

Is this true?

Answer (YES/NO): NO